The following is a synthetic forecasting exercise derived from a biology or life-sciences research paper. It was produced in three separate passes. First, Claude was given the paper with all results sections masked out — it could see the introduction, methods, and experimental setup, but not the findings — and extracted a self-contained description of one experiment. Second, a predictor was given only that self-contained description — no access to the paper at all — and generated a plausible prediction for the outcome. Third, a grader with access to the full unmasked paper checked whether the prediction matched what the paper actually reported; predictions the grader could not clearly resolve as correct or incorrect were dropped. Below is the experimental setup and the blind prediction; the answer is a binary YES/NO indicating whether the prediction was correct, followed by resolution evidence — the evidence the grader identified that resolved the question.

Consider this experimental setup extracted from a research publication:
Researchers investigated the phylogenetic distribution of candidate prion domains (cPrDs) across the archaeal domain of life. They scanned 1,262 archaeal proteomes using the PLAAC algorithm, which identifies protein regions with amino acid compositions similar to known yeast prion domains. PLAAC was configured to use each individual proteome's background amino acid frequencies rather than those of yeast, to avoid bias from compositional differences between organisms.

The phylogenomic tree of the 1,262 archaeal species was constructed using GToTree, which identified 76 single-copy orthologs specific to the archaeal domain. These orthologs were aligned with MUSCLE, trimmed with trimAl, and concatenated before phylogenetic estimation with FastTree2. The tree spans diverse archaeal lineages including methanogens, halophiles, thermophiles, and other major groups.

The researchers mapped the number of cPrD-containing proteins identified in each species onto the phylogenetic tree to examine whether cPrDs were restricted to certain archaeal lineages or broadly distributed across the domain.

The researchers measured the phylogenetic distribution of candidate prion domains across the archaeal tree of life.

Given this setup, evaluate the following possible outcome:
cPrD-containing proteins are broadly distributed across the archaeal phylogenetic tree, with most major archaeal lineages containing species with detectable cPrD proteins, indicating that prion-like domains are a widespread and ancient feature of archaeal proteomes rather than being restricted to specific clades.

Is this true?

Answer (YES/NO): YES